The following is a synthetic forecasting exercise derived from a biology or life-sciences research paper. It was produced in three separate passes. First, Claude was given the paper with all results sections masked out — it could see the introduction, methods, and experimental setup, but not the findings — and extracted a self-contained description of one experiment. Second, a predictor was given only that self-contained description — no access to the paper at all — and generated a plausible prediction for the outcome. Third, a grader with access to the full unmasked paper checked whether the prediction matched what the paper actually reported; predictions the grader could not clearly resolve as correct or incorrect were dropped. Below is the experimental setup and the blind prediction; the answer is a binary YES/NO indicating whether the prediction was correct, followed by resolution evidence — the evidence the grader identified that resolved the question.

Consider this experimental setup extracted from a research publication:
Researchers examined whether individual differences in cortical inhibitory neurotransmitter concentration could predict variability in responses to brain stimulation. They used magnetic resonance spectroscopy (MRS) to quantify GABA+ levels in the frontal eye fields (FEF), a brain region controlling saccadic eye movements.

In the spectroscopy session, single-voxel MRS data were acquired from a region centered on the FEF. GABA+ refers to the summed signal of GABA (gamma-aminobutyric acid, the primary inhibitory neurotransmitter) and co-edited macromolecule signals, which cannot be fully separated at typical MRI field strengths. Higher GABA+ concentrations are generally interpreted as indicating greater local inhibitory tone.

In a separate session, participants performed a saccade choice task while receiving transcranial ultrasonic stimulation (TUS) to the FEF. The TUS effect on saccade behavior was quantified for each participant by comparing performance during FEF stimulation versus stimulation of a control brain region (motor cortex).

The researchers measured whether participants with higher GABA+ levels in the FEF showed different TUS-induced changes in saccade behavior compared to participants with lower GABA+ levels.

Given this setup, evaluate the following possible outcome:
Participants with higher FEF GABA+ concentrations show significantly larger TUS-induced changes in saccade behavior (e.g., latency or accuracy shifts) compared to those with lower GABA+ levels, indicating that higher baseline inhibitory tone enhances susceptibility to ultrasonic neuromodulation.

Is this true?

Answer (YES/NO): NO